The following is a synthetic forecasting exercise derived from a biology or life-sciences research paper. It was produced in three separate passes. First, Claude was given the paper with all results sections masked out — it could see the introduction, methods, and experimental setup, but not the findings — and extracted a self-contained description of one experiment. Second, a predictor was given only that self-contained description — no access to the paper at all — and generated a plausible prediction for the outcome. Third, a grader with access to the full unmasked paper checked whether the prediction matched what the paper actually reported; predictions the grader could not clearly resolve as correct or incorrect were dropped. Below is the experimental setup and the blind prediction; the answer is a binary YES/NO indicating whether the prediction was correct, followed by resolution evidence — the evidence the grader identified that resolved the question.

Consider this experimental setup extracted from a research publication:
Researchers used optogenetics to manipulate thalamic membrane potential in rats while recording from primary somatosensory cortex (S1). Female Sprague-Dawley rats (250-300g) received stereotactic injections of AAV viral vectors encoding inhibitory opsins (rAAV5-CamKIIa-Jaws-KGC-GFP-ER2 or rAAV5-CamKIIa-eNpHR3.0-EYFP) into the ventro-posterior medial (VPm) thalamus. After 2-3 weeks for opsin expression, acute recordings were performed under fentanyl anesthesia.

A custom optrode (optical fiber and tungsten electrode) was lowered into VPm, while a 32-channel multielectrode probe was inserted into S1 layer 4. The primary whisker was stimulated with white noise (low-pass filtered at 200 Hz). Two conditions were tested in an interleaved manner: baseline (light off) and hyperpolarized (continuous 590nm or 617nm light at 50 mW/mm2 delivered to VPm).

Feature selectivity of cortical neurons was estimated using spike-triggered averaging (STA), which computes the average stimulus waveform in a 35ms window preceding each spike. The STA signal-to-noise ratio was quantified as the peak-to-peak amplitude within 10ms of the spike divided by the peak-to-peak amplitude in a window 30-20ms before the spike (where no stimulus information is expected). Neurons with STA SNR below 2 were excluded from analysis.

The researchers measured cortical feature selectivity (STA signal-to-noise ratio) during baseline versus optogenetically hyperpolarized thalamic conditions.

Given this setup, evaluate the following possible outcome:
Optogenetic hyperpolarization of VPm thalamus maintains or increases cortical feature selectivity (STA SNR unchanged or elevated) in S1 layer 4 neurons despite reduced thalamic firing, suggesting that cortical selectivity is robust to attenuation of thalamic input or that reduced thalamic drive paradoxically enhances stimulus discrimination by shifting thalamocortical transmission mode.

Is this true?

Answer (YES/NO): NO